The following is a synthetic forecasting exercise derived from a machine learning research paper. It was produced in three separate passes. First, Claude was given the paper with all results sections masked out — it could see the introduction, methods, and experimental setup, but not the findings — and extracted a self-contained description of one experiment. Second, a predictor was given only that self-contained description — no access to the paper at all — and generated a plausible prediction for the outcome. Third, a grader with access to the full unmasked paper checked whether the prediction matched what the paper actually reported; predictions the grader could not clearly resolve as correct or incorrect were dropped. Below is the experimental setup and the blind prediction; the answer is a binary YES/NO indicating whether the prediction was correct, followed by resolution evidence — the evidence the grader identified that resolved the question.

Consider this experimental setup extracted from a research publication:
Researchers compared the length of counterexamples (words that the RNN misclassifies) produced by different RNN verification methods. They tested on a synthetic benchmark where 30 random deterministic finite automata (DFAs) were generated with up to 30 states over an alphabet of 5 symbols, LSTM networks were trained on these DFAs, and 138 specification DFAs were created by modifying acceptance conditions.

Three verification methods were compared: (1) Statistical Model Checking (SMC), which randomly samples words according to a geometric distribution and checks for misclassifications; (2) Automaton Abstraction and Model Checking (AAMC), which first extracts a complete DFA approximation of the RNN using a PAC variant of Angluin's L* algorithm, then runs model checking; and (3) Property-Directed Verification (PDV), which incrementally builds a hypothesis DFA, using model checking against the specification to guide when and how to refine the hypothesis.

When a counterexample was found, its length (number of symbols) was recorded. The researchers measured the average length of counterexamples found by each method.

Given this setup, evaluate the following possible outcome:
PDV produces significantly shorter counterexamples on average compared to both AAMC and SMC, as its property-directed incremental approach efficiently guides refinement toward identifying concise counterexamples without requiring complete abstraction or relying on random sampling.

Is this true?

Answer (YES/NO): NO